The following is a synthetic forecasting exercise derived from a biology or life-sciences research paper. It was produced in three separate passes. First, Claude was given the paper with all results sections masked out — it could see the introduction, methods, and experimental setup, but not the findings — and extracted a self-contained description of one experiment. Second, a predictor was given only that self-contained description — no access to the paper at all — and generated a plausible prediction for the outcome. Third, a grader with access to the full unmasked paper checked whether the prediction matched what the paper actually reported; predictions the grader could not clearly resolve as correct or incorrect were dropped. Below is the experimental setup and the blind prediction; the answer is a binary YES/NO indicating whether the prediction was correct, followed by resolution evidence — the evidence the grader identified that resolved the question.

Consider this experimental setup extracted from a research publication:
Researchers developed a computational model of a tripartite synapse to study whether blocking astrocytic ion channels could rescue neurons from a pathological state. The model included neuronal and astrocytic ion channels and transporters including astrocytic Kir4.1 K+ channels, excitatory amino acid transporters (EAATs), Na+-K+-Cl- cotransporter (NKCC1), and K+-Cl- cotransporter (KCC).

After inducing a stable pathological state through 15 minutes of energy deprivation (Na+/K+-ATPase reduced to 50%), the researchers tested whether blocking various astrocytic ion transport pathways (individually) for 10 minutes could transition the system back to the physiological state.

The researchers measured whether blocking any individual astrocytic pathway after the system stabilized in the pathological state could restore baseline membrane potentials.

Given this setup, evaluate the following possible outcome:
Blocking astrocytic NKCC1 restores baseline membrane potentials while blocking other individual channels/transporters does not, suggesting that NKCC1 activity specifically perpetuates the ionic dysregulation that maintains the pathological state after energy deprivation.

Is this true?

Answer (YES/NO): NO